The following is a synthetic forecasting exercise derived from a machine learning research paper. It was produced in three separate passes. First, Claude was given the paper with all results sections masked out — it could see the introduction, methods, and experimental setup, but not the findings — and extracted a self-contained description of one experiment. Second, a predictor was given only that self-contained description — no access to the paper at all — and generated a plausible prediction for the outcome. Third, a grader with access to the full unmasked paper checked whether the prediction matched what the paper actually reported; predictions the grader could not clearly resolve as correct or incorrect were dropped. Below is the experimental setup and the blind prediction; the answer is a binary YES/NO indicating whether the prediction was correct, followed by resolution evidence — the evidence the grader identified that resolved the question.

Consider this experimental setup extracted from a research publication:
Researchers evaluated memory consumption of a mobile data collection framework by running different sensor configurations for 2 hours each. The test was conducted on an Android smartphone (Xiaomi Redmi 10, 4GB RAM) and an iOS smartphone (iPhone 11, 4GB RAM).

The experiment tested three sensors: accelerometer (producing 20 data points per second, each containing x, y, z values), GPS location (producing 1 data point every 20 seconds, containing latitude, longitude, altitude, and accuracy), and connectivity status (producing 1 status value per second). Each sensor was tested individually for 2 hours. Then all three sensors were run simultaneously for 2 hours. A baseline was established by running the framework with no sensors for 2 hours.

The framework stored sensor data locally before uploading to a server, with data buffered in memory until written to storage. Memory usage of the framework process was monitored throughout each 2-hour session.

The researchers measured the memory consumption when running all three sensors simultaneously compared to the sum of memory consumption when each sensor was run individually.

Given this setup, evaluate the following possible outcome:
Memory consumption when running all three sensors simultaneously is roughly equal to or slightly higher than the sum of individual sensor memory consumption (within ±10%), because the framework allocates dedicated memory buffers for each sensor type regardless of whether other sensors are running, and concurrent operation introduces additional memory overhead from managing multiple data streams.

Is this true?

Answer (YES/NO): NO